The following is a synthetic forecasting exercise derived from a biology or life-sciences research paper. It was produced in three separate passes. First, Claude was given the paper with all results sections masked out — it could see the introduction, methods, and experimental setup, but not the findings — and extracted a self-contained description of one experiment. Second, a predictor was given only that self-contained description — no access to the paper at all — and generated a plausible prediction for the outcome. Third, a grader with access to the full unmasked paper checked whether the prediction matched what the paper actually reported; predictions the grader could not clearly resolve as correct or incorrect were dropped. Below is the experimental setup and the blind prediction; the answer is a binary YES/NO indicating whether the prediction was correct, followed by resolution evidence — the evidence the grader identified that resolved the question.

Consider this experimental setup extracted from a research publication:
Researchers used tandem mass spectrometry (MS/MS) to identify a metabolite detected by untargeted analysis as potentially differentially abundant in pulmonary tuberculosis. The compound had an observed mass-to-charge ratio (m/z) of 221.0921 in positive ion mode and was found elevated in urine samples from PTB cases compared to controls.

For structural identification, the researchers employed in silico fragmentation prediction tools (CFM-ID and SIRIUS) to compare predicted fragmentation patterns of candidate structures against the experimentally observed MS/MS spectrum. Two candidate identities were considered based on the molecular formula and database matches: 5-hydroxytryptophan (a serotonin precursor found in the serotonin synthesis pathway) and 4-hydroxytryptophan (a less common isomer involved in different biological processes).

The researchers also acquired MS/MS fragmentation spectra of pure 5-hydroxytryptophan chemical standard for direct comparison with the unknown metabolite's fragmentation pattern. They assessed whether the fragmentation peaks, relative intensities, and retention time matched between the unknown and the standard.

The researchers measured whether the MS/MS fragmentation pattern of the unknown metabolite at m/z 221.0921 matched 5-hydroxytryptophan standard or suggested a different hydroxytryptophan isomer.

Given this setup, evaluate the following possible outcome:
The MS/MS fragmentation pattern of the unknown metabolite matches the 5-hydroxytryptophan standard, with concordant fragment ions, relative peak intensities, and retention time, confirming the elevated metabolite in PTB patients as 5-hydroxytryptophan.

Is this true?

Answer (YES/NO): NO